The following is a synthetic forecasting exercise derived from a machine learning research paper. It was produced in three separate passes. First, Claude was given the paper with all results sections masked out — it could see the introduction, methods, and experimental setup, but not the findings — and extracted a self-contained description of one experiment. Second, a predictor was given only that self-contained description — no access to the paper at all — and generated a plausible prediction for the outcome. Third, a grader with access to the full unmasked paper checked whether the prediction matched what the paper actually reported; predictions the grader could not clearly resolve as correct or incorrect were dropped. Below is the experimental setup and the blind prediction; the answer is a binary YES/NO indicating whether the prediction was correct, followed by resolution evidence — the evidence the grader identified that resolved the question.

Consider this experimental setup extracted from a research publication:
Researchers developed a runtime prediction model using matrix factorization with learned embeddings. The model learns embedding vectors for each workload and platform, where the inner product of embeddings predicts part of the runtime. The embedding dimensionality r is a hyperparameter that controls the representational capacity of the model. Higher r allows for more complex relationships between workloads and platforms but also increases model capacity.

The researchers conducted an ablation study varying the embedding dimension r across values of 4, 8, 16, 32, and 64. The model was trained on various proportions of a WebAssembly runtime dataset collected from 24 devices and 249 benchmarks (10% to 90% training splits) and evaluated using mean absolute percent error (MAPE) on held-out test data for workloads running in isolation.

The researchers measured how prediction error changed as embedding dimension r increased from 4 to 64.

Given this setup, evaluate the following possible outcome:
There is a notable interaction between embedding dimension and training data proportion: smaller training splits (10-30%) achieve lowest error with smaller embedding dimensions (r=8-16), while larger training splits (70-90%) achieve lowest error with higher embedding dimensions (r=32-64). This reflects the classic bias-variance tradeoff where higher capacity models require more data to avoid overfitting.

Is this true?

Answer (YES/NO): NO